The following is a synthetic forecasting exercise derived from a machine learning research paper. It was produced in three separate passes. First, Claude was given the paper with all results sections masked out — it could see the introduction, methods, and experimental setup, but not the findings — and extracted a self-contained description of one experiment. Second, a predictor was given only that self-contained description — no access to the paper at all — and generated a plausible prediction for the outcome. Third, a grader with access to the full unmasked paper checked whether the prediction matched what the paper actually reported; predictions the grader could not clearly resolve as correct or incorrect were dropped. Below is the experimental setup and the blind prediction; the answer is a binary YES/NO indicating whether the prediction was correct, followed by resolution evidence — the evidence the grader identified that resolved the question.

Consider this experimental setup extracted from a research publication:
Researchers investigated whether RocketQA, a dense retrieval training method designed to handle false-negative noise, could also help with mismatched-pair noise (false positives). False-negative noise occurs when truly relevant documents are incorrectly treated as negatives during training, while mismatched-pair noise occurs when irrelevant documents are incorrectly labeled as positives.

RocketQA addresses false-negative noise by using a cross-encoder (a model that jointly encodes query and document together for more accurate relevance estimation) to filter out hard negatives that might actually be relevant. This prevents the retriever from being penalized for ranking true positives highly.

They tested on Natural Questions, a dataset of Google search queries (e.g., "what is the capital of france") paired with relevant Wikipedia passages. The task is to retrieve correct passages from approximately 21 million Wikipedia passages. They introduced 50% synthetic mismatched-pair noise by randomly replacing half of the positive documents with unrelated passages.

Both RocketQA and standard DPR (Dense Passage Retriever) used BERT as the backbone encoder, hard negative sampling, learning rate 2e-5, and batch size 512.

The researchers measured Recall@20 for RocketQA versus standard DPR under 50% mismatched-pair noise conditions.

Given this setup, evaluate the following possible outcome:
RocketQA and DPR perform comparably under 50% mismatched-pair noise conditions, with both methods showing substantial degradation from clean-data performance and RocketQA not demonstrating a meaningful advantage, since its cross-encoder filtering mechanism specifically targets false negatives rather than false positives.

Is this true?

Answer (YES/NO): YES